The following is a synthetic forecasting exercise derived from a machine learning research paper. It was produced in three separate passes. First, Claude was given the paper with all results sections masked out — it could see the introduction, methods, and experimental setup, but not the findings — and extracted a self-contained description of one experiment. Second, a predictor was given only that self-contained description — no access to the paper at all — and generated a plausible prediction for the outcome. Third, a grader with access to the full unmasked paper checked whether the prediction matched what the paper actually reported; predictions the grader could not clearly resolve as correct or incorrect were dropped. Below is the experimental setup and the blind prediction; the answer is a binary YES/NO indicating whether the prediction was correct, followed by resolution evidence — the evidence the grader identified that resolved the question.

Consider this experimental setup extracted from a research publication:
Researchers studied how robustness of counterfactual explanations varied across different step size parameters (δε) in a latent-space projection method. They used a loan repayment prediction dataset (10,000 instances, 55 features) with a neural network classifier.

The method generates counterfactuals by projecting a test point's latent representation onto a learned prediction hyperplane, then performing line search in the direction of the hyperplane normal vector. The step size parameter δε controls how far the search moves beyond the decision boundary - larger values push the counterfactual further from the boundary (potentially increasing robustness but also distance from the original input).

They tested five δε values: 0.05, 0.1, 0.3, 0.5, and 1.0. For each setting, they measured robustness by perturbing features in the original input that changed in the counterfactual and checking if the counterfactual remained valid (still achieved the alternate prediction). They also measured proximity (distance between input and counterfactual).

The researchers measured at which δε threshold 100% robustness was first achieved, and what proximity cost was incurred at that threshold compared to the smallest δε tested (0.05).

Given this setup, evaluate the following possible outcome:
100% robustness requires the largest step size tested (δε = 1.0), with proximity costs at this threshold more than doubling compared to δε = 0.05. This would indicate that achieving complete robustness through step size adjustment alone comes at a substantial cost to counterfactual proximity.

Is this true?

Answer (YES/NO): NO